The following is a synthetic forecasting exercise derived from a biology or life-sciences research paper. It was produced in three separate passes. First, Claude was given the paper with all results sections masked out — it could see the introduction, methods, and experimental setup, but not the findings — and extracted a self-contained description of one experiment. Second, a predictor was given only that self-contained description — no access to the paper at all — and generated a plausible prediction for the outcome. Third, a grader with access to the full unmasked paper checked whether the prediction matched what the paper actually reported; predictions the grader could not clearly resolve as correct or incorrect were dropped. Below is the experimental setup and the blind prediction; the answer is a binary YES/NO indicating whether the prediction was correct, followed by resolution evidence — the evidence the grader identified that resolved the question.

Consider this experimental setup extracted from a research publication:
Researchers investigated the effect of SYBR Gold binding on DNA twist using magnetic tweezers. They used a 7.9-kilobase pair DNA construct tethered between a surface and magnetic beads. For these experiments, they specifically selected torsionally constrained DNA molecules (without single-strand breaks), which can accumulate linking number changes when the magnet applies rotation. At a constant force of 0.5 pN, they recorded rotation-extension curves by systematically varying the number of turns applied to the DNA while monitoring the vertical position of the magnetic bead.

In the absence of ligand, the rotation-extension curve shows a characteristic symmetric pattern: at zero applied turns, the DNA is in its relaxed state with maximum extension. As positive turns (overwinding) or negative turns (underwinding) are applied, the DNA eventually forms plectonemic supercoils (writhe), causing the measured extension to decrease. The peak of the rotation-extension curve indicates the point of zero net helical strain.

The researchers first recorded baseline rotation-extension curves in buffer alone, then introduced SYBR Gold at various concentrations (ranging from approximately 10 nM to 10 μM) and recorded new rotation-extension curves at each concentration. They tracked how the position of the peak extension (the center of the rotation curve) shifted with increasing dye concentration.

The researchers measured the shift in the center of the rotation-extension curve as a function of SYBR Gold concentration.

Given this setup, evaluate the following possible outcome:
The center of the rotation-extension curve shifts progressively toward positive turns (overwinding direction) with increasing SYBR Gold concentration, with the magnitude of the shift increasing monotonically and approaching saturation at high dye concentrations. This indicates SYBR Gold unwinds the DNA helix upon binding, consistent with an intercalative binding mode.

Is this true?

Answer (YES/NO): NO